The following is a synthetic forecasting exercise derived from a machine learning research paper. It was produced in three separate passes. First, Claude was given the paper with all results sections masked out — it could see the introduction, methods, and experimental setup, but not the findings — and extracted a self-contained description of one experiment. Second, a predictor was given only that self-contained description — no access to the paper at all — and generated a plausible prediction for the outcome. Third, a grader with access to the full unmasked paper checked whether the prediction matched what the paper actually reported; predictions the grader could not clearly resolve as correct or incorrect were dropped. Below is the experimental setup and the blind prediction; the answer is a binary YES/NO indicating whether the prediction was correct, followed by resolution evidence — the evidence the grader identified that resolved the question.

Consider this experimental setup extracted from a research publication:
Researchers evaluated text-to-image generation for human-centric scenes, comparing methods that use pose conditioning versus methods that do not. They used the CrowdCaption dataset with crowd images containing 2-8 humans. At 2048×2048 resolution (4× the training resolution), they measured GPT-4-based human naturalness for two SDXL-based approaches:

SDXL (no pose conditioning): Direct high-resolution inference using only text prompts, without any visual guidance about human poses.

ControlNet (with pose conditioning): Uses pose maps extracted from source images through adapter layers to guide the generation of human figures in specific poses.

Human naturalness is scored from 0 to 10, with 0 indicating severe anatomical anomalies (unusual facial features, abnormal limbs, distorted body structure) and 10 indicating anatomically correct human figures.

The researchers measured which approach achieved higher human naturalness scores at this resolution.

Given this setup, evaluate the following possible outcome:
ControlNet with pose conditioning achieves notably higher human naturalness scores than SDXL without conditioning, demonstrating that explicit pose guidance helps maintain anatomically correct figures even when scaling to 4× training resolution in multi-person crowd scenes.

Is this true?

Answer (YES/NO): NO